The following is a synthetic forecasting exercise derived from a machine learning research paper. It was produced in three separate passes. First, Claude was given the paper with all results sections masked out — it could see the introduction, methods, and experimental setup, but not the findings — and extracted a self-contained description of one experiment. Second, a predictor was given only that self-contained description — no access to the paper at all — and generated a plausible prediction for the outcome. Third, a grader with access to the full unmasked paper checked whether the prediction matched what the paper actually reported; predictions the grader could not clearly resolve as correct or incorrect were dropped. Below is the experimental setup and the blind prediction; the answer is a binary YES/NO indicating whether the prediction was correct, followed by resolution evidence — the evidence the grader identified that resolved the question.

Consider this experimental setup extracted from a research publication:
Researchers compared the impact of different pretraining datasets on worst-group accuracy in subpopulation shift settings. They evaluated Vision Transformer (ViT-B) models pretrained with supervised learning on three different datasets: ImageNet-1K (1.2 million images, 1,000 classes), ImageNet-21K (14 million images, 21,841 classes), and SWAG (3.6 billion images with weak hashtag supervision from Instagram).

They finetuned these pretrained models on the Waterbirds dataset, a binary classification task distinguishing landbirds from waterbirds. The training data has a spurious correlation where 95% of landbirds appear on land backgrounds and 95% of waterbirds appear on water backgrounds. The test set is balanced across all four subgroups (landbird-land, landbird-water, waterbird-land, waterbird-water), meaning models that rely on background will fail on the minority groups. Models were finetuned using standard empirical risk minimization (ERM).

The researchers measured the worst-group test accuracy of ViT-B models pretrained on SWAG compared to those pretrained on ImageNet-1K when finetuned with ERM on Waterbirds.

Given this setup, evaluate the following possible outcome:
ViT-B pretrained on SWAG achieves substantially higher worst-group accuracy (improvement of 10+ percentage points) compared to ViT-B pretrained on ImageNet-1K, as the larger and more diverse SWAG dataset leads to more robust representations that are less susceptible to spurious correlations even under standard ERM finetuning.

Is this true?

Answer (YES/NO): YES